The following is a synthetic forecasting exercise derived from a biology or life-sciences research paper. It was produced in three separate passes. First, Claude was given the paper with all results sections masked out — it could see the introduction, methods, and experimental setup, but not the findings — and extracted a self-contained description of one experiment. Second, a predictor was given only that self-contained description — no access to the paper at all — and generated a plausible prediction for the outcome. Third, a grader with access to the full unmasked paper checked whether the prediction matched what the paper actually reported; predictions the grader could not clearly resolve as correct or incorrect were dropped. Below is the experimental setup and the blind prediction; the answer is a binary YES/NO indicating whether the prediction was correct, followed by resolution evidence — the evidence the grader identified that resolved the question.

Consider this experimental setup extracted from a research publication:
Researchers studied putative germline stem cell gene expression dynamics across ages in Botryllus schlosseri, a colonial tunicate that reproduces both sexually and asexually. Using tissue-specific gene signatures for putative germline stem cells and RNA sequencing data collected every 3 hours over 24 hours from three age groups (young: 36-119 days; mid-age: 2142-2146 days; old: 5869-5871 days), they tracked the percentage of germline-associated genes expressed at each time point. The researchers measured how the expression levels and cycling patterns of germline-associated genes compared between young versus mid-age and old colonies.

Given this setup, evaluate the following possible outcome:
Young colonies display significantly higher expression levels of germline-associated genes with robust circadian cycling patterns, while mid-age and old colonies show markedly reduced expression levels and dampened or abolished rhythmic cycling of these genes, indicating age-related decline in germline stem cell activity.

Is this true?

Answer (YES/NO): NO